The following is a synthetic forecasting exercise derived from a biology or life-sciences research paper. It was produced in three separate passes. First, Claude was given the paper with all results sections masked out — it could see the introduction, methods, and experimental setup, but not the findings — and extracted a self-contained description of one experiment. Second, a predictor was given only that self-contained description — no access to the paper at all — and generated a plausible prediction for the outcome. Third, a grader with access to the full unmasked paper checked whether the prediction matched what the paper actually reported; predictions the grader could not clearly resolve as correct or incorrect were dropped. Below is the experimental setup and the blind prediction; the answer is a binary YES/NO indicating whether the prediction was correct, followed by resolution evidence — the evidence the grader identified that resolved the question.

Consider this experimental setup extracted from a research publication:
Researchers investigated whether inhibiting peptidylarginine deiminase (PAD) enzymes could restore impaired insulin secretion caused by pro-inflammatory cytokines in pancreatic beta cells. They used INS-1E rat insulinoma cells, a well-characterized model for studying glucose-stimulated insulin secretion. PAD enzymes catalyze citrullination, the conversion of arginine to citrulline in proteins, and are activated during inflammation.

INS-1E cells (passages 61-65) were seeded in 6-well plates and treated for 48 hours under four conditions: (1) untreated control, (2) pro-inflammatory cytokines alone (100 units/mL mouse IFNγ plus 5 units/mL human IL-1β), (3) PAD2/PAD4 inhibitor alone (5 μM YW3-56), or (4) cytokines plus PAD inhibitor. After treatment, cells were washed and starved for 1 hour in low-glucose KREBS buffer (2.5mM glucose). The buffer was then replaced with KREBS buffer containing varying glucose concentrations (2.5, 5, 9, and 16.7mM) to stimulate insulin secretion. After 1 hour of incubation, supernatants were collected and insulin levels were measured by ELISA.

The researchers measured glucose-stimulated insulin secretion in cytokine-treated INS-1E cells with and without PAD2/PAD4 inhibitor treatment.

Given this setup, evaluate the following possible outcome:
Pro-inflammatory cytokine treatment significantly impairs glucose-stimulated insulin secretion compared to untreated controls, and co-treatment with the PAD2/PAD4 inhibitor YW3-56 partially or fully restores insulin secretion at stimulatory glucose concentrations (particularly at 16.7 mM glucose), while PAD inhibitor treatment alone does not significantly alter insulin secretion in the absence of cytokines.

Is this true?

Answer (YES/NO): YES